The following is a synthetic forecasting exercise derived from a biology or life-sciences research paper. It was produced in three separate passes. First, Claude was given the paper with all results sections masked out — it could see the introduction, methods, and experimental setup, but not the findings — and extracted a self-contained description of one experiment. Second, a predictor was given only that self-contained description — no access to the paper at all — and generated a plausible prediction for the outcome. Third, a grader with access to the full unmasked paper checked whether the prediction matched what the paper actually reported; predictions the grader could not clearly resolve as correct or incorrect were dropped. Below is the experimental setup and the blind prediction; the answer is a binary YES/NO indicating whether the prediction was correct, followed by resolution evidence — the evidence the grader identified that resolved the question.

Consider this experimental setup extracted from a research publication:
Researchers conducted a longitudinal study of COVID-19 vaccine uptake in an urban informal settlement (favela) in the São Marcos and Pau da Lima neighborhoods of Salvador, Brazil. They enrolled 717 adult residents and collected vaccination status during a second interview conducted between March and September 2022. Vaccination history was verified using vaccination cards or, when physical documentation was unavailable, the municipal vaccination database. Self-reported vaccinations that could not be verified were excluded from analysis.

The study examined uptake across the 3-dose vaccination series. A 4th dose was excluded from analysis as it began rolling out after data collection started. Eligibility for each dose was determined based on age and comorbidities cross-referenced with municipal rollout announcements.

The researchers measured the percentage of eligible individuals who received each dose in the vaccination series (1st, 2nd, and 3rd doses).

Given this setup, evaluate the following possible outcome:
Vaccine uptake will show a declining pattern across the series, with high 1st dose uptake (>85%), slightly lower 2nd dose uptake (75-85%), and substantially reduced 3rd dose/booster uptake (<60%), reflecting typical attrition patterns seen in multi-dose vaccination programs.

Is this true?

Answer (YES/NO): NO